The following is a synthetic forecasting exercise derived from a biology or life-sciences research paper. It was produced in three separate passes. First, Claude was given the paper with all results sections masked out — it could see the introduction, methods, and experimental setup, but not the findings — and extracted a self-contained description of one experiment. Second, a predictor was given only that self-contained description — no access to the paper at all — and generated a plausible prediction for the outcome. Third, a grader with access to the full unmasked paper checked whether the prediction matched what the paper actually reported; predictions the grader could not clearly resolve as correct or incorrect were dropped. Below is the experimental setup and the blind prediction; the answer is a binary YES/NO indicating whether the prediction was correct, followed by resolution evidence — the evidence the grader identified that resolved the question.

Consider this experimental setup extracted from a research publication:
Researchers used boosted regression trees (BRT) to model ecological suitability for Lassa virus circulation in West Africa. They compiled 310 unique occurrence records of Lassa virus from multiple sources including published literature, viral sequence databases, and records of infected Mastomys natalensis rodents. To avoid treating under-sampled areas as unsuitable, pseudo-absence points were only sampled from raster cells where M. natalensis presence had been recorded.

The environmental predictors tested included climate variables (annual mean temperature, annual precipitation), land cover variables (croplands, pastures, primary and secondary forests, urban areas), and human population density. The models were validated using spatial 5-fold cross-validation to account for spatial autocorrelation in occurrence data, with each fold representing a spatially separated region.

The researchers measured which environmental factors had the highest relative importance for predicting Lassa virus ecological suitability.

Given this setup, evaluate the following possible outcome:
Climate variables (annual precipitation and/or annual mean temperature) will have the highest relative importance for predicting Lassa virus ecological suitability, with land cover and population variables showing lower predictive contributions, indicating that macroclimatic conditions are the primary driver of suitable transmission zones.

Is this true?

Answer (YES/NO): NO